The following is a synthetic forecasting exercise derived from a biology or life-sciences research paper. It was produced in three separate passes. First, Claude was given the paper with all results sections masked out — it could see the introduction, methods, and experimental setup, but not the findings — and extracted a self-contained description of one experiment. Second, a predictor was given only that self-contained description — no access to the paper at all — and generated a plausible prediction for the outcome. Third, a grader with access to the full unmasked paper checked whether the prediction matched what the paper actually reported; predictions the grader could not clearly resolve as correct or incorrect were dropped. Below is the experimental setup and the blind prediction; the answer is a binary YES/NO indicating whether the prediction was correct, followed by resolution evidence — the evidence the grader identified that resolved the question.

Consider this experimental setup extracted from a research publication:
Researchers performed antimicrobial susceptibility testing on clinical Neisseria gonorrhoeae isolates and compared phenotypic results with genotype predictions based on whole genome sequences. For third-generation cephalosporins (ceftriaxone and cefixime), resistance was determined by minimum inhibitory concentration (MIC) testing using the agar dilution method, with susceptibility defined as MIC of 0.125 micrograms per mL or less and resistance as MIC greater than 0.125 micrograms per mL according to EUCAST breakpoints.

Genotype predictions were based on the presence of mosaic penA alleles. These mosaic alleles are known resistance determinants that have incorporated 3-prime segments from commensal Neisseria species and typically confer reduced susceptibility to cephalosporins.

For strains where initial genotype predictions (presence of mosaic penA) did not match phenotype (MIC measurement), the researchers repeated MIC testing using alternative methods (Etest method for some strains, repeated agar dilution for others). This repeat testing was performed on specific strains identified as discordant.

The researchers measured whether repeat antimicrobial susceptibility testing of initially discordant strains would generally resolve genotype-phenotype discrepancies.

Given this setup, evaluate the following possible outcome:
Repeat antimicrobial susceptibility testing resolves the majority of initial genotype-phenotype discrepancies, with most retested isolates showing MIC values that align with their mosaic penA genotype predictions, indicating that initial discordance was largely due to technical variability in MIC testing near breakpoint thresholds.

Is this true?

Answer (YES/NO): YES